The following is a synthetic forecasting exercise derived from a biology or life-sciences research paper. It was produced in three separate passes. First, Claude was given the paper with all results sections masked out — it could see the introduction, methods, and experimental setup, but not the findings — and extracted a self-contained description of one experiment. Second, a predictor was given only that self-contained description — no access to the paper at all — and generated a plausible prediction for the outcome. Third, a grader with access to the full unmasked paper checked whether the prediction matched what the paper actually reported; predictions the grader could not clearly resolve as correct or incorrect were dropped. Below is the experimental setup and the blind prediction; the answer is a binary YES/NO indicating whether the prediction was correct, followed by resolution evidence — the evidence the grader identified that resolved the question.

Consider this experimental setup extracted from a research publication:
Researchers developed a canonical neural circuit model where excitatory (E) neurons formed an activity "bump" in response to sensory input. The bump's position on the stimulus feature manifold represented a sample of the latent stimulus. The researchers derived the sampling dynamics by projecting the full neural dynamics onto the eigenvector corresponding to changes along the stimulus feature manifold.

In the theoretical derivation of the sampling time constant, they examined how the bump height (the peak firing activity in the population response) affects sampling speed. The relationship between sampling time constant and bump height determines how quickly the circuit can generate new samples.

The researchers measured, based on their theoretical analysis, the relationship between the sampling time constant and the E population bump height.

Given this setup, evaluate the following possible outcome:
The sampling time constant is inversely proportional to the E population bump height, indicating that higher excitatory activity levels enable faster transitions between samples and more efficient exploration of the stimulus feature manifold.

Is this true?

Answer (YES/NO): NO